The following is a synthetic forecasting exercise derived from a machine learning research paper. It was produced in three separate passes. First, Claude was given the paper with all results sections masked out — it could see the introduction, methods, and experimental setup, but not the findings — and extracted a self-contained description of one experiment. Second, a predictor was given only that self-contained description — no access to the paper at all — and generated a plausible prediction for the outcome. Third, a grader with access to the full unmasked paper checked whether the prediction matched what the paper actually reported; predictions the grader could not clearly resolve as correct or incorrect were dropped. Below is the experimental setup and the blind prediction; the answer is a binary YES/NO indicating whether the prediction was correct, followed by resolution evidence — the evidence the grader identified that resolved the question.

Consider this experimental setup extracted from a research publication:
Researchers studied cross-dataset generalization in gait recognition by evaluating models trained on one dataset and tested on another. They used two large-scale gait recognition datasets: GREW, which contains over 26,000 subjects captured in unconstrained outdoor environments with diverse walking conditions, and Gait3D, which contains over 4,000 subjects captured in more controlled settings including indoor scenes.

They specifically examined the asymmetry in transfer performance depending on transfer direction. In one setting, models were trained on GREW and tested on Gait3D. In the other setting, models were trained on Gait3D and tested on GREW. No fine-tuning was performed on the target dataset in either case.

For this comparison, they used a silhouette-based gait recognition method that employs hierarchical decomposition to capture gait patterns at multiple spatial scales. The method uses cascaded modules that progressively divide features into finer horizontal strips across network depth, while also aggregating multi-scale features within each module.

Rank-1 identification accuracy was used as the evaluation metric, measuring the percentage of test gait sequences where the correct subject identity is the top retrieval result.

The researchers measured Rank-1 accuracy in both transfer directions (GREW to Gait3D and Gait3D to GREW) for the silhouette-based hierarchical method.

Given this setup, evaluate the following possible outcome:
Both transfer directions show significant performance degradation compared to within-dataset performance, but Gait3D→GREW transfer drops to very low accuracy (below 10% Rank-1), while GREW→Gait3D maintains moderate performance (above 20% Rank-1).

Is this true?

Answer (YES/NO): NO